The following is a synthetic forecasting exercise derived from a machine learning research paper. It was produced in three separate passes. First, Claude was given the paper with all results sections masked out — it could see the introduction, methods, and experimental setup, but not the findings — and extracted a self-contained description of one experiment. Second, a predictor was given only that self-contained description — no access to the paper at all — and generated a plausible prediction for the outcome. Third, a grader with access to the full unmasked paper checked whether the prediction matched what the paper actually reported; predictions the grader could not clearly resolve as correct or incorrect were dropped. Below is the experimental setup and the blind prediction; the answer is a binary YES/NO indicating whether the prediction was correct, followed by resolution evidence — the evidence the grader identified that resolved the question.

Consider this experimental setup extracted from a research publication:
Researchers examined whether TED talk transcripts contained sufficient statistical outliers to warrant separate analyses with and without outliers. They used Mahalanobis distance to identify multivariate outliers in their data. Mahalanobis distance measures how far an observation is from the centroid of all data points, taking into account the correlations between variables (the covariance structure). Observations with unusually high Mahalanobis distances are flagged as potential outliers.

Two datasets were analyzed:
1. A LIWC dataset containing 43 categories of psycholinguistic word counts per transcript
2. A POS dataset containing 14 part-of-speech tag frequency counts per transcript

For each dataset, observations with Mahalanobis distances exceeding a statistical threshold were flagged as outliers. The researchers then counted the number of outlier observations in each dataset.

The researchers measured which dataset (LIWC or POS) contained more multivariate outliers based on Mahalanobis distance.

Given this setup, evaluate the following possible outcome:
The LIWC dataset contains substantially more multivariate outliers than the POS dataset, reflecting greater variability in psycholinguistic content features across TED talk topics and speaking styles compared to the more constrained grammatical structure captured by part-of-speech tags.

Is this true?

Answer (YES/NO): YES